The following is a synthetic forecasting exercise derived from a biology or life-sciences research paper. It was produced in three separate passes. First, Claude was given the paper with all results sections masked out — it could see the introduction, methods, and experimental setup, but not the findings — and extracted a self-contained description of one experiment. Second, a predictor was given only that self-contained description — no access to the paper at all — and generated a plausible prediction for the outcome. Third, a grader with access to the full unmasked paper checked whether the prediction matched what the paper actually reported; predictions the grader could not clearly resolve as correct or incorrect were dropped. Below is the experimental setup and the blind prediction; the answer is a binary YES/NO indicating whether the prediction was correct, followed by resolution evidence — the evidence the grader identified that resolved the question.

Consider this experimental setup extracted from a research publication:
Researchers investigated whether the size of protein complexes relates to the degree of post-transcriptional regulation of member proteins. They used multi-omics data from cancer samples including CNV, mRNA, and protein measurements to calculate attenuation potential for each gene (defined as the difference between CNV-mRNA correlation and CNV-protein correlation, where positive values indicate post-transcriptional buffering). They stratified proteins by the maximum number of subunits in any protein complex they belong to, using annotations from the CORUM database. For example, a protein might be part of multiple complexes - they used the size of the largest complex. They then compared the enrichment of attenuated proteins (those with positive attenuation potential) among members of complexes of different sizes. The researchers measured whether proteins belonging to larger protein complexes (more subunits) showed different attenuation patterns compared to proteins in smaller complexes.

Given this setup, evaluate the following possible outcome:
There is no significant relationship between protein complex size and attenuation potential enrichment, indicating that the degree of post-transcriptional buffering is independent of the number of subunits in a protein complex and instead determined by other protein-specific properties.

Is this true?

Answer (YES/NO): NO